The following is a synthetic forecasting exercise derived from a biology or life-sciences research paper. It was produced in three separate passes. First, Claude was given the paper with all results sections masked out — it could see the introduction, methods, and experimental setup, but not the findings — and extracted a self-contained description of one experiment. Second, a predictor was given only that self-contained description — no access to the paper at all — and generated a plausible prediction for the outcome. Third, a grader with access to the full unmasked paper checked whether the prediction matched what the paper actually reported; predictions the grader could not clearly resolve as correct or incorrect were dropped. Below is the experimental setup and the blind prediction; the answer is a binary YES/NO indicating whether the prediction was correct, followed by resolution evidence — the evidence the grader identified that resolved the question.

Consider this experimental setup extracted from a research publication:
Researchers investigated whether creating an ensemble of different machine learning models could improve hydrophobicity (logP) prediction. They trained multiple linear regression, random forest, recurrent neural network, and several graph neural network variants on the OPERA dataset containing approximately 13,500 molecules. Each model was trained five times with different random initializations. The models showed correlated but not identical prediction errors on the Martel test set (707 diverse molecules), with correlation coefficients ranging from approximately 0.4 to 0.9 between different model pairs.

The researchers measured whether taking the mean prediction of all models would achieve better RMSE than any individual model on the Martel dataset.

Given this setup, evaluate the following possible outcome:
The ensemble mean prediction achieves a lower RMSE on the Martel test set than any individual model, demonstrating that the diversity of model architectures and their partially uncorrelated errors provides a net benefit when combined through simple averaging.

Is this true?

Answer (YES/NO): YES